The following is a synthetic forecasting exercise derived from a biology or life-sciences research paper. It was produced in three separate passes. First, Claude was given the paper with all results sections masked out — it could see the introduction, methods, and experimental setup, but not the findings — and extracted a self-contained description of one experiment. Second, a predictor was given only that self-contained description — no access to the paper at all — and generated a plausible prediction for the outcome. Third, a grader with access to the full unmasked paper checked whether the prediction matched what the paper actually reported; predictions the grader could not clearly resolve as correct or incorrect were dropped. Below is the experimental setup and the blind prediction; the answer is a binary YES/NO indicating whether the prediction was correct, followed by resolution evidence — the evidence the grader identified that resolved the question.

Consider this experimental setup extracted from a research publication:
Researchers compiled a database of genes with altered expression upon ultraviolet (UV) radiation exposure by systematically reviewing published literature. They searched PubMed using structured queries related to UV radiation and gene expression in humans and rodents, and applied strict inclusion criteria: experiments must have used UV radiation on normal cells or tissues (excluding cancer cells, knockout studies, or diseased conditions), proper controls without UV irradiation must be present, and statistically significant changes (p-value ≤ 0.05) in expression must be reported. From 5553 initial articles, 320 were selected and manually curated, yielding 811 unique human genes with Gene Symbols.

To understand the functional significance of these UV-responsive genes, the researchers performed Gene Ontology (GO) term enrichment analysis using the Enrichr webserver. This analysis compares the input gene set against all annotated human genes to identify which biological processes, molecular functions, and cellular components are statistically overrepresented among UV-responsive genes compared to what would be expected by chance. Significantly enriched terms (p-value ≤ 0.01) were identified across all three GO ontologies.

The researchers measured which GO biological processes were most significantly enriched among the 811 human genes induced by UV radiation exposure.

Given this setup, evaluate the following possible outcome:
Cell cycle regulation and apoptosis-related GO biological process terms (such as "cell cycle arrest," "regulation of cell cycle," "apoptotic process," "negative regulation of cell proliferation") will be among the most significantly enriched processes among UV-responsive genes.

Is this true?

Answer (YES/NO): NO